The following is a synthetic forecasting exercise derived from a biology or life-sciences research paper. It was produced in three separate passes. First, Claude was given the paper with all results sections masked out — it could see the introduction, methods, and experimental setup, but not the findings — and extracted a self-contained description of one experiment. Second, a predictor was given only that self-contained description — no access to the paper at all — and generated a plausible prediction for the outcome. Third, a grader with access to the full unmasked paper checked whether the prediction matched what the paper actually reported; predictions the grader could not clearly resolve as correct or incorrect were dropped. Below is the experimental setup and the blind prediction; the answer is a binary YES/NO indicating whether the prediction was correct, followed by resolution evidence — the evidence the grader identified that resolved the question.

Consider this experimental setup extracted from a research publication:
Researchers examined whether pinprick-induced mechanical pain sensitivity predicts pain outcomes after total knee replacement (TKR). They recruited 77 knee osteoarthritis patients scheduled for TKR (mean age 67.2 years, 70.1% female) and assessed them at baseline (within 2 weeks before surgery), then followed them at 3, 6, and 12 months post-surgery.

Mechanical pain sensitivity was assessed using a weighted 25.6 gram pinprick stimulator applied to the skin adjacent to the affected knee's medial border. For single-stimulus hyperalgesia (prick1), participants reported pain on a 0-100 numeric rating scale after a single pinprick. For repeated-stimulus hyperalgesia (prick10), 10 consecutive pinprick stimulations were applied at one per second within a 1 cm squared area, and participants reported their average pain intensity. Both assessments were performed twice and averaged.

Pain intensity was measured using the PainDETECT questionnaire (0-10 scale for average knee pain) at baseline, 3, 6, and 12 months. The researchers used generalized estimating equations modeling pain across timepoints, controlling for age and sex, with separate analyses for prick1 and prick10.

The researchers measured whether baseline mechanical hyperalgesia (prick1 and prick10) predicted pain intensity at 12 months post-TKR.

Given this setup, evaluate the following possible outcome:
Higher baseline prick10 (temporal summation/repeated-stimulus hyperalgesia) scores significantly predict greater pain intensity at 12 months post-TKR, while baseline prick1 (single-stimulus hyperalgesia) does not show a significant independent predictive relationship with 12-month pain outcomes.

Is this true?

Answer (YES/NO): NO